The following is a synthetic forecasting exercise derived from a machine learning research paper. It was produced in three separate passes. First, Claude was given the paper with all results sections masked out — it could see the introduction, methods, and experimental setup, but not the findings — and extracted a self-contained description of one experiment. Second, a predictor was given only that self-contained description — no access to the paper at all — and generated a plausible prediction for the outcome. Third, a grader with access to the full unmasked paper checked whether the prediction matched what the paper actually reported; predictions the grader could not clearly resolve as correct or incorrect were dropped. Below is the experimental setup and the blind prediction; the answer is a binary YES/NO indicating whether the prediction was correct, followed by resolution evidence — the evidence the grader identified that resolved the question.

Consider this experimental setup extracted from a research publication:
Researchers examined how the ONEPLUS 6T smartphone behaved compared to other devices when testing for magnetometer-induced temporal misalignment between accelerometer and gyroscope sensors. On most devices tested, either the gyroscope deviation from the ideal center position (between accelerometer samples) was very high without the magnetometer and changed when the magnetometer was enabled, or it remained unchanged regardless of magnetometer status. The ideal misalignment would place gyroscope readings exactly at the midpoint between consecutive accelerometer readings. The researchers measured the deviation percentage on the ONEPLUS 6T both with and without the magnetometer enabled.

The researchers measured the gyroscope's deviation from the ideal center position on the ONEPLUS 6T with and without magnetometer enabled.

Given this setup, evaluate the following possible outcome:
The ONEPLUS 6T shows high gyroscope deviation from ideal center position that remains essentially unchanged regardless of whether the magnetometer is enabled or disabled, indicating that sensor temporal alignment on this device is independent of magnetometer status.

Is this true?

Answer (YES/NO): NO